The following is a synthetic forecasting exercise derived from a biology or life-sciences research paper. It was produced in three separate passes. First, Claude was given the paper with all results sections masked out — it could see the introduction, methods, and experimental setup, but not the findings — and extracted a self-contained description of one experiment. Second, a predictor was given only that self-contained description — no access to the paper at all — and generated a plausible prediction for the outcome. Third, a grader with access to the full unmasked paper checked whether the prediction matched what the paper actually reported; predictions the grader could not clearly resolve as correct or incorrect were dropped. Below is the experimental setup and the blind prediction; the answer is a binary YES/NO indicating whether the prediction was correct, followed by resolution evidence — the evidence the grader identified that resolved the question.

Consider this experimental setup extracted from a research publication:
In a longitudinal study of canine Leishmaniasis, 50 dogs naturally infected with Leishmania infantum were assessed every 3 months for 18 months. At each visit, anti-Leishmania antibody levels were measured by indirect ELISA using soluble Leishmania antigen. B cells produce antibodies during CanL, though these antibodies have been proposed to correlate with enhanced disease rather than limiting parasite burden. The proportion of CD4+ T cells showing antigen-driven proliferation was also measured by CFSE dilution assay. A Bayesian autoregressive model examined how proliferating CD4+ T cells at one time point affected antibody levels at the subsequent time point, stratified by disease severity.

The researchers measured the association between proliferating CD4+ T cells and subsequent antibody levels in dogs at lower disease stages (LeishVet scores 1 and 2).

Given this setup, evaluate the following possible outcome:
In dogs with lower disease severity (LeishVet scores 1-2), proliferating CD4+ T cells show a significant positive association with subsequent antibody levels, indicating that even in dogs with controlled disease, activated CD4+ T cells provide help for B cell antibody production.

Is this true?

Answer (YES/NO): YES